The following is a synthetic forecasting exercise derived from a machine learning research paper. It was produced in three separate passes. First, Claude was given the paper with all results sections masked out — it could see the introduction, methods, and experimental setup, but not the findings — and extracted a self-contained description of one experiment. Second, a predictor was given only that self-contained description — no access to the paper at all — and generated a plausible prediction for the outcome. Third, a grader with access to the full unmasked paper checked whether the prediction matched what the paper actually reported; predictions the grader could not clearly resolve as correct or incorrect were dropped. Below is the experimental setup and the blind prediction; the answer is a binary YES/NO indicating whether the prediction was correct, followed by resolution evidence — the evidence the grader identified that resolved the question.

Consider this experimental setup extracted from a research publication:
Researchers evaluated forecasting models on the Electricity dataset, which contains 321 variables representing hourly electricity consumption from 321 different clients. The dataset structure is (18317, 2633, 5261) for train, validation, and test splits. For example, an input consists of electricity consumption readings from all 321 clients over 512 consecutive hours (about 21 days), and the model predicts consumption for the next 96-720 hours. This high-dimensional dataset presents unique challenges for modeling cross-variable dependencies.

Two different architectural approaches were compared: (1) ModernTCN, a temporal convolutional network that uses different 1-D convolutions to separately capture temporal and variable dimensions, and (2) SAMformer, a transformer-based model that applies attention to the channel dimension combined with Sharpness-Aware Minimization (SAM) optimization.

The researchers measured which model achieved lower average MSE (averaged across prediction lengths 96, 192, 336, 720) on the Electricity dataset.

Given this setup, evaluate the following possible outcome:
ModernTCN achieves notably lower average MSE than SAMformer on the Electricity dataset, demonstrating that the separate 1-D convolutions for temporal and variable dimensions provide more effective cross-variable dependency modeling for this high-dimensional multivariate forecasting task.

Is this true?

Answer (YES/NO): YES